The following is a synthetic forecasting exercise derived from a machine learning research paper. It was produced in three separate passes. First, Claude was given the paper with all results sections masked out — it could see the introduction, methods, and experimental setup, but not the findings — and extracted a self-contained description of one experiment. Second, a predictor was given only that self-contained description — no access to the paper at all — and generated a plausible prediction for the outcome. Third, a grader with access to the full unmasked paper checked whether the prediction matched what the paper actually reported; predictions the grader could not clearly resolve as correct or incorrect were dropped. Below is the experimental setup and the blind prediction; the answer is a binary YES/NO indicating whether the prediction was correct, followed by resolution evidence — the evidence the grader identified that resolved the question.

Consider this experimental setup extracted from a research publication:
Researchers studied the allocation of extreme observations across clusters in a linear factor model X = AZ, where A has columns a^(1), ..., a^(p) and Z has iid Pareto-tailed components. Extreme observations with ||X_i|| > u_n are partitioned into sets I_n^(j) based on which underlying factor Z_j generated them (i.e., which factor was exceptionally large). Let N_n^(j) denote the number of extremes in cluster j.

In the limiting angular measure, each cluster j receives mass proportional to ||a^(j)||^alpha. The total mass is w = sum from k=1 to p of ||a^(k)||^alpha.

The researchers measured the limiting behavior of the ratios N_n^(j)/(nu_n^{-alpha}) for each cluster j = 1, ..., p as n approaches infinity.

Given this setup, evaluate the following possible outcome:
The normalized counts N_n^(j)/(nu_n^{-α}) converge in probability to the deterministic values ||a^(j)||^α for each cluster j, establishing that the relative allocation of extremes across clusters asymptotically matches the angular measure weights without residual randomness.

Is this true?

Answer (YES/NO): NO